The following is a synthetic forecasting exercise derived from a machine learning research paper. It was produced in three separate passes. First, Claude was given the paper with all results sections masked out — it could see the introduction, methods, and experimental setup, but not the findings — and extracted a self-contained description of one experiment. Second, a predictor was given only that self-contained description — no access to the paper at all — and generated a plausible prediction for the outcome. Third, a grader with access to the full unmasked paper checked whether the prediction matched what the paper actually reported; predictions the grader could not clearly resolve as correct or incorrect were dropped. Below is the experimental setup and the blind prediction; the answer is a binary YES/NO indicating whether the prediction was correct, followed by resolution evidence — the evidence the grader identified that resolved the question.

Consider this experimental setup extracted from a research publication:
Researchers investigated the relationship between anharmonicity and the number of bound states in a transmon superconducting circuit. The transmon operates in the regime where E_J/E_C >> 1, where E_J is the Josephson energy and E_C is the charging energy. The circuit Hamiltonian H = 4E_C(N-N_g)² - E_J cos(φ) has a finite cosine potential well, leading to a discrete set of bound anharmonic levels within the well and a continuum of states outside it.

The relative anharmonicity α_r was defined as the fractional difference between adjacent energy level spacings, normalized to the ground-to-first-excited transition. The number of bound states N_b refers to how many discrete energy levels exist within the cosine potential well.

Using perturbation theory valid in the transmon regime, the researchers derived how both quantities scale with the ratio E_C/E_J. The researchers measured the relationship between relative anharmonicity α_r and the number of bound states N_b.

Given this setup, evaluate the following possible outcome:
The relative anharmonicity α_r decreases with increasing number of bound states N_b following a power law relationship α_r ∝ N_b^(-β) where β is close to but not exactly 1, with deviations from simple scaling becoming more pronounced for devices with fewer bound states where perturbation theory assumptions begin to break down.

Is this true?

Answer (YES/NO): NO